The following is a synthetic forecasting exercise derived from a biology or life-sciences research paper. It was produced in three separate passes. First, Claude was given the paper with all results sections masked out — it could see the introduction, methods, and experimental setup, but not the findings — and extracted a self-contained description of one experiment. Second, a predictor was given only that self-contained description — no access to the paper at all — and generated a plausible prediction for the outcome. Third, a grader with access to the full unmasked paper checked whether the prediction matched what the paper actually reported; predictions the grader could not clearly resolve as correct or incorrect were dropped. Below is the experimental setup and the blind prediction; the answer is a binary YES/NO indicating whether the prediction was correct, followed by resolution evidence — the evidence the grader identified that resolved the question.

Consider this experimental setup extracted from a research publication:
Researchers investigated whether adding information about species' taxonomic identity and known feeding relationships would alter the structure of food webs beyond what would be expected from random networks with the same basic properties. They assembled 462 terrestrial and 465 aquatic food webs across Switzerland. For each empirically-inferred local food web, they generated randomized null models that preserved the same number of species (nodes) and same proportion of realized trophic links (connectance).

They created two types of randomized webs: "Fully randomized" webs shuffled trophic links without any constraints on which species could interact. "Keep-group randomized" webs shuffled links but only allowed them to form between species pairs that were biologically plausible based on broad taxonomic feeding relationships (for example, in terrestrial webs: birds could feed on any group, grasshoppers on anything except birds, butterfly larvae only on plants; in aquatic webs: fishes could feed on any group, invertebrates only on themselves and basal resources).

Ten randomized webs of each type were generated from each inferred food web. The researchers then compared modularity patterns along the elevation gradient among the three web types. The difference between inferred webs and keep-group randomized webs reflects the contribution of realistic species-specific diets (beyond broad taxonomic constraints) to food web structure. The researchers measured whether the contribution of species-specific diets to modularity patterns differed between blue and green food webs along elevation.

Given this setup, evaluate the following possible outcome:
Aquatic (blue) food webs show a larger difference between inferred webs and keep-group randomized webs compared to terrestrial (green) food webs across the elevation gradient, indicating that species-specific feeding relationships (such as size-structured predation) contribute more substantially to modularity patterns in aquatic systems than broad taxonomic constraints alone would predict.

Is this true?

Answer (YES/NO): NO